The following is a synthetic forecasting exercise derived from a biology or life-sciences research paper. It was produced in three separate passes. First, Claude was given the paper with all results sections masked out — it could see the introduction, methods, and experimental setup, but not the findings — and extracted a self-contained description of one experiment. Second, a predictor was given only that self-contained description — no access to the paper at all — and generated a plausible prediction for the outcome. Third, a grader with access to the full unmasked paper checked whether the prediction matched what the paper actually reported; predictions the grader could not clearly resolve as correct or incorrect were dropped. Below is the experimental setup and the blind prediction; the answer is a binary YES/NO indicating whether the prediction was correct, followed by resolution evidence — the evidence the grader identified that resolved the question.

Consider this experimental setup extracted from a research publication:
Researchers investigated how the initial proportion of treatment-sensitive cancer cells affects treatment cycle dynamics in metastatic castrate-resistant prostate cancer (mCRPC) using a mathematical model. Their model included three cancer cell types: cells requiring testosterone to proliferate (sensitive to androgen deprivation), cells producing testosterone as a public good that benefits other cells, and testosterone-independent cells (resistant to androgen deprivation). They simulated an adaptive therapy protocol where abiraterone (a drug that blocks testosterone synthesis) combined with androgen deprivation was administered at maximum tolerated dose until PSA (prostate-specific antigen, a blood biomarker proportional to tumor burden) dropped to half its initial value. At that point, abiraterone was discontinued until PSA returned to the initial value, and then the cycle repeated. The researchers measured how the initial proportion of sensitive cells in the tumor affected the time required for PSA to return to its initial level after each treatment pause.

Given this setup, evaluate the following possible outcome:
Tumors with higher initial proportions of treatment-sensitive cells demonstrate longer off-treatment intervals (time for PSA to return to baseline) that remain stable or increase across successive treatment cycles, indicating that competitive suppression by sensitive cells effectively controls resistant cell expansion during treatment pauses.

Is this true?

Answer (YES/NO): NO